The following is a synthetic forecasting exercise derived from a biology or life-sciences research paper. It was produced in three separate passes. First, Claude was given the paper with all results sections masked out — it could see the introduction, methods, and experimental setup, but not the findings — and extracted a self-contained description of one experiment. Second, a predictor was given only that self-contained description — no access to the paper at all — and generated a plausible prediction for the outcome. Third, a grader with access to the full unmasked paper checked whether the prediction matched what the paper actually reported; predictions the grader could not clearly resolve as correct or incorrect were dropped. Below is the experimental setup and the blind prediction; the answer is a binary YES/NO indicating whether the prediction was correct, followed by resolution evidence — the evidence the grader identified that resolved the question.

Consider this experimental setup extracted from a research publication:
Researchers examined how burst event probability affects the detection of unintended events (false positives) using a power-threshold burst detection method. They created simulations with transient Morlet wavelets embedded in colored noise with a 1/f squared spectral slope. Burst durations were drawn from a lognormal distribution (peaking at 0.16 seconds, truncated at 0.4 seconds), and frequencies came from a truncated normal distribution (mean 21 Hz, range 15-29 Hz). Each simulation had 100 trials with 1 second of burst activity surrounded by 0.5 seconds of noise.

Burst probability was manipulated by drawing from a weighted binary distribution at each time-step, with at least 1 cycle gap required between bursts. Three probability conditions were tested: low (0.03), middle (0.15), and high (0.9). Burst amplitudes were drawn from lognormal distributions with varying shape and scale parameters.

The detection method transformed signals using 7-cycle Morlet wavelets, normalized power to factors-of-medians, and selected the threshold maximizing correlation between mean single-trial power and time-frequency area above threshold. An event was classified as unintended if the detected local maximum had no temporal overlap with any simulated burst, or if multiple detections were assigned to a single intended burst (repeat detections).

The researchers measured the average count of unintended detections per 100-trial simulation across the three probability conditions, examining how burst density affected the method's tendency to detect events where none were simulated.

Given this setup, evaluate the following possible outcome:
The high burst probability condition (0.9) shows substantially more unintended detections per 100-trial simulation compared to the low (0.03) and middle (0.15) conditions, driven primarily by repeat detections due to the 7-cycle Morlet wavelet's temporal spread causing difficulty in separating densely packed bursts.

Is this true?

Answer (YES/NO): NO